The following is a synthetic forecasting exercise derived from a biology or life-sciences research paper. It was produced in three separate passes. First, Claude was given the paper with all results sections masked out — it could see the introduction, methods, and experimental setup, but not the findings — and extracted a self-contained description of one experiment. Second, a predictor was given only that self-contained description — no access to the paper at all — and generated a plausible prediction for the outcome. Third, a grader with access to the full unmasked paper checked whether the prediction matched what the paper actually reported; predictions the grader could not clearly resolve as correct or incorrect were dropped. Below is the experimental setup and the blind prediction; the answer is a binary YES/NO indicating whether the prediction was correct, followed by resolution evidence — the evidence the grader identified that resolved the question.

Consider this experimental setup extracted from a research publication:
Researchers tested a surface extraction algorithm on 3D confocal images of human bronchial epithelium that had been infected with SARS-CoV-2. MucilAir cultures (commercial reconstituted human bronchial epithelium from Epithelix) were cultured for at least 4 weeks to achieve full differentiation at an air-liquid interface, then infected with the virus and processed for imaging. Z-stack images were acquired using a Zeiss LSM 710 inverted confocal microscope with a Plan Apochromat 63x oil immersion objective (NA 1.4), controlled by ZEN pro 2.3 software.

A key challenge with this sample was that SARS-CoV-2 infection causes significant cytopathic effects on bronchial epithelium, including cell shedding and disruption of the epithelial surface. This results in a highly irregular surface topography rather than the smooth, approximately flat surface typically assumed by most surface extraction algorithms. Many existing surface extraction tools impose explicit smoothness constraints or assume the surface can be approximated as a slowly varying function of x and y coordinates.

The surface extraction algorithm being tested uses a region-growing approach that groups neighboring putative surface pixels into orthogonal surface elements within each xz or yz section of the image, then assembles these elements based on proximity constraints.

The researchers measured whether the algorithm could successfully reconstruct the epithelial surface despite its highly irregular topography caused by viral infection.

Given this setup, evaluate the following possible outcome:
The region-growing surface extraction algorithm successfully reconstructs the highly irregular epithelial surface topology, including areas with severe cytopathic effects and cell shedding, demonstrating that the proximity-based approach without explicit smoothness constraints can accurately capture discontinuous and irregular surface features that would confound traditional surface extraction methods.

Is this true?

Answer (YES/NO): YES